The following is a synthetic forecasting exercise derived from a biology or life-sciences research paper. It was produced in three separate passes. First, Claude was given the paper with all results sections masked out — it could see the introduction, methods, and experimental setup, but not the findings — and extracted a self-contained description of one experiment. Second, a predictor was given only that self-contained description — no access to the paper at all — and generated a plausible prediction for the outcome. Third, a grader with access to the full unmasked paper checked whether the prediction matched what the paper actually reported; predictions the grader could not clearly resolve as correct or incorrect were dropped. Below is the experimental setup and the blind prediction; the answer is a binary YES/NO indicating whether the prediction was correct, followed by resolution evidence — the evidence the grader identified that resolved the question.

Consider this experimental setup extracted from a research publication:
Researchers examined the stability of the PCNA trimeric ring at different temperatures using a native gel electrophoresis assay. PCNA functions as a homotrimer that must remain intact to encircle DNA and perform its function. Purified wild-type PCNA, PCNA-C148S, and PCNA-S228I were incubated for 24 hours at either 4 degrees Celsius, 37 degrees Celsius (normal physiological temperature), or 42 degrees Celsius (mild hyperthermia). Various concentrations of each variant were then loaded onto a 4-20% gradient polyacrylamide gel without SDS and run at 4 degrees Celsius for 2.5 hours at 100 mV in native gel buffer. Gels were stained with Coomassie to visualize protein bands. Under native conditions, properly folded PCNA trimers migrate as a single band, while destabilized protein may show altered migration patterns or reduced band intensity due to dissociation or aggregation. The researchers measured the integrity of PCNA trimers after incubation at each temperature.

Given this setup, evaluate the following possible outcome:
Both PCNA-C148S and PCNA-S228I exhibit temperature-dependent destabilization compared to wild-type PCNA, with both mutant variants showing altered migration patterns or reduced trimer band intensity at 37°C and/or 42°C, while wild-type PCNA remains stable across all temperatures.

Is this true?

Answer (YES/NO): YES